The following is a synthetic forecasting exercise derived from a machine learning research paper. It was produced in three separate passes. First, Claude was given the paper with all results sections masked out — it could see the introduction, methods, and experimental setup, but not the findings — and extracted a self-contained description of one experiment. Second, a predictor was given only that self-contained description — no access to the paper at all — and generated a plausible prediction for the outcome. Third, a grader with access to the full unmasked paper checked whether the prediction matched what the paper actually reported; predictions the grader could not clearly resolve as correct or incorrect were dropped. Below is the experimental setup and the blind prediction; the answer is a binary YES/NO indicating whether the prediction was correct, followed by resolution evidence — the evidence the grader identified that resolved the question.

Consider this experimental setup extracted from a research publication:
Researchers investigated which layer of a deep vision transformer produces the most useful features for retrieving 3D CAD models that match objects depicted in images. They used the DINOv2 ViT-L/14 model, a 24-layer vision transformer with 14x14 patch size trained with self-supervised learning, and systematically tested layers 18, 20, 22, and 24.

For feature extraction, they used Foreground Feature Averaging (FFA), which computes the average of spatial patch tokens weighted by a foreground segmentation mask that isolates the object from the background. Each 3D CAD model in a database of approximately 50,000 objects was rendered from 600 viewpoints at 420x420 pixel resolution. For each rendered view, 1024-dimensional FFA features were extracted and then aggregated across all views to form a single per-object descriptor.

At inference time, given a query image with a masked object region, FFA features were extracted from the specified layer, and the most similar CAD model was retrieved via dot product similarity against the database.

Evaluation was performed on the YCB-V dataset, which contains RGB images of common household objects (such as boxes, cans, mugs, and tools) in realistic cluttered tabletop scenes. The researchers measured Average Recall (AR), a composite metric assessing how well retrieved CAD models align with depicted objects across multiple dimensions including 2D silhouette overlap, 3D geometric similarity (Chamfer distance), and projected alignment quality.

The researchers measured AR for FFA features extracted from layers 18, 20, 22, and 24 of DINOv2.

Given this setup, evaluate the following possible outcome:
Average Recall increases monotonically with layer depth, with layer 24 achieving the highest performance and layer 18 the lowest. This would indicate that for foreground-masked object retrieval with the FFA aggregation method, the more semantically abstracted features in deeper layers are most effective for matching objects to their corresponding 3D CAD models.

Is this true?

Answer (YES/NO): NO